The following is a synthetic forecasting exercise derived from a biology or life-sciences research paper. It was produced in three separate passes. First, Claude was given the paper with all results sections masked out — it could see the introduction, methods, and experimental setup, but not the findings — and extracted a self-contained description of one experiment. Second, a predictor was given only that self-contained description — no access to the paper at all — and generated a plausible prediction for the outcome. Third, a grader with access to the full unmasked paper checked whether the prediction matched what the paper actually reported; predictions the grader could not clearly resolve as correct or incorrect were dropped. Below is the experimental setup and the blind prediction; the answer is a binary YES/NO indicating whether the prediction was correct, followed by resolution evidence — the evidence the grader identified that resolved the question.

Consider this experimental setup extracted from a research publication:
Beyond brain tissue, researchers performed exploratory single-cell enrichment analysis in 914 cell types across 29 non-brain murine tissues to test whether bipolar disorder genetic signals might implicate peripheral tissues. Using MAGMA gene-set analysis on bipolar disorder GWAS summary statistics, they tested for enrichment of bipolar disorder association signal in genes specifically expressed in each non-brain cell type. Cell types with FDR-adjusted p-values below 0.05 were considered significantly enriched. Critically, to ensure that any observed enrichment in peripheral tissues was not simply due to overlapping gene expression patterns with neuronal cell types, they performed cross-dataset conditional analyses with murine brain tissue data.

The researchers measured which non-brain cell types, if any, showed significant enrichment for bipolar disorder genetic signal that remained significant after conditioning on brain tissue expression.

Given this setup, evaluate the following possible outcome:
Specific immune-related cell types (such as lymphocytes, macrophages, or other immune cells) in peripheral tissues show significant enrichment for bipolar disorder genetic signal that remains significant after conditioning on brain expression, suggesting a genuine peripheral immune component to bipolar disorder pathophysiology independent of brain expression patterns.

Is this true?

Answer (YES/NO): NO